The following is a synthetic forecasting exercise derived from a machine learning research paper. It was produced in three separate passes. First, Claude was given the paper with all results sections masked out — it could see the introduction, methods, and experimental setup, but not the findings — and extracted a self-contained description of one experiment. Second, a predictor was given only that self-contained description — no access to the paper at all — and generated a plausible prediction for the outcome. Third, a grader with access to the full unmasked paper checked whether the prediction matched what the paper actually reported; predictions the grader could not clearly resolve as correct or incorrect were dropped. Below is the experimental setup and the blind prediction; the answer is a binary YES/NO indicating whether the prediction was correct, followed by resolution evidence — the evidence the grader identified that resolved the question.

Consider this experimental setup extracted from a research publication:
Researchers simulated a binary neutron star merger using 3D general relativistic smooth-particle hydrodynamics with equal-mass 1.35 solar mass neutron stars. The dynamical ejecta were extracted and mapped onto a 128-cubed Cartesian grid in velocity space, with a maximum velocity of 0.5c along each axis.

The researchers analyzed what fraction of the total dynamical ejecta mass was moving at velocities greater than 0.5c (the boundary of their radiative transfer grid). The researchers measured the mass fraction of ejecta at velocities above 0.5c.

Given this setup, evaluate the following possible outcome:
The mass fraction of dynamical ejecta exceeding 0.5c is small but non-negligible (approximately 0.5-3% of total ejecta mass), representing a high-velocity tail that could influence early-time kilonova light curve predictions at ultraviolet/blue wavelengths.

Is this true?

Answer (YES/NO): NO